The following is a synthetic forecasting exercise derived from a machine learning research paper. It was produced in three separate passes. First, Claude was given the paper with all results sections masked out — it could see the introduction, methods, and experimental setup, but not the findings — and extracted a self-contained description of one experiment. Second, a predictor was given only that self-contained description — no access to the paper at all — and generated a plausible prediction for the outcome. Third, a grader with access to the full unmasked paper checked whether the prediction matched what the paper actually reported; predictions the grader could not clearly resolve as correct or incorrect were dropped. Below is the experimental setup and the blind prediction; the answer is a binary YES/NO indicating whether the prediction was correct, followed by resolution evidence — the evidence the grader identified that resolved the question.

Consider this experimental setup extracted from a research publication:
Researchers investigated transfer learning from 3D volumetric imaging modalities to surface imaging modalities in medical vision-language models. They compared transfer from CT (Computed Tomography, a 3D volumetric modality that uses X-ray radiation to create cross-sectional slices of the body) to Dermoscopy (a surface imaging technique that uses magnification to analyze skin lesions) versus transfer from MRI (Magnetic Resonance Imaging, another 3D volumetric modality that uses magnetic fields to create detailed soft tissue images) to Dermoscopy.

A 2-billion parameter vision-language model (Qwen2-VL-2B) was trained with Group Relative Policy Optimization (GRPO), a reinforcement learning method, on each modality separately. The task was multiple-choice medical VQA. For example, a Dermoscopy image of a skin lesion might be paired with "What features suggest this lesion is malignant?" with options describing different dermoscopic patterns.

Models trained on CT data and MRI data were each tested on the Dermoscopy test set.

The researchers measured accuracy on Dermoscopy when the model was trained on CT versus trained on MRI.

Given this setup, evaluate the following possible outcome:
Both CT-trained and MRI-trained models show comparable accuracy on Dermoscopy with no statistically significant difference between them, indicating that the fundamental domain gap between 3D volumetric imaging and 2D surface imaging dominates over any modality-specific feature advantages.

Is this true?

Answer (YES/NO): NO